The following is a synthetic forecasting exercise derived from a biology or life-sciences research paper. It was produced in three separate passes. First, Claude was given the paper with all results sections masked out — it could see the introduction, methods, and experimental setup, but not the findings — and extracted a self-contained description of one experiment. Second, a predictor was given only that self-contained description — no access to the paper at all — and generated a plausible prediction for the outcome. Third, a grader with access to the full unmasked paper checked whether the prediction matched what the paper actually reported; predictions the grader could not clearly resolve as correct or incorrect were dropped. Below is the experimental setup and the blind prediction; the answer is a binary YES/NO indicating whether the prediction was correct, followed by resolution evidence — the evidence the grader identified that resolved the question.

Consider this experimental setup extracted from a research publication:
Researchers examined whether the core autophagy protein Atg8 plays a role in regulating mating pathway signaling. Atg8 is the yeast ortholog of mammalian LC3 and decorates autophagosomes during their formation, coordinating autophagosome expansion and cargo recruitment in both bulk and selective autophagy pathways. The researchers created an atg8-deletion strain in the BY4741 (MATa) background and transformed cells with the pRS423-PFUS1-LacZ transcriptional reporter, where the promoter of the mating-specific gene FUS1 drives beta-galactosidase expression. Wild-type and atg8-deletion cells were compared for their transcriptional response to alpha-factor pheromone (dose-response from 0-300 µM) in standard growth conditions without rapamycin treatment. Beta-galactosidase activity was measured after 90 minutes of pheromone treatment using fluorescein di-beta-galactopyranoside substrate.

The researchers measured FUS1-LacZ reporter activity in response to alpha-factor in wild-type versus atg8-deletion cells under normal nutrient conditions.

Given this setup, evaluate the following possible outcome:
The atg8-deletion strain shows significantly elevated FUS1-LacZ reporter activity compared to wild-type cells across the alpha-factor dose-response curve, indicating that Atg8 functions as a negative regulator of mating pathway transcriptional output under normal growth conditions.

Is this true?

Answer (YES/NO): YES